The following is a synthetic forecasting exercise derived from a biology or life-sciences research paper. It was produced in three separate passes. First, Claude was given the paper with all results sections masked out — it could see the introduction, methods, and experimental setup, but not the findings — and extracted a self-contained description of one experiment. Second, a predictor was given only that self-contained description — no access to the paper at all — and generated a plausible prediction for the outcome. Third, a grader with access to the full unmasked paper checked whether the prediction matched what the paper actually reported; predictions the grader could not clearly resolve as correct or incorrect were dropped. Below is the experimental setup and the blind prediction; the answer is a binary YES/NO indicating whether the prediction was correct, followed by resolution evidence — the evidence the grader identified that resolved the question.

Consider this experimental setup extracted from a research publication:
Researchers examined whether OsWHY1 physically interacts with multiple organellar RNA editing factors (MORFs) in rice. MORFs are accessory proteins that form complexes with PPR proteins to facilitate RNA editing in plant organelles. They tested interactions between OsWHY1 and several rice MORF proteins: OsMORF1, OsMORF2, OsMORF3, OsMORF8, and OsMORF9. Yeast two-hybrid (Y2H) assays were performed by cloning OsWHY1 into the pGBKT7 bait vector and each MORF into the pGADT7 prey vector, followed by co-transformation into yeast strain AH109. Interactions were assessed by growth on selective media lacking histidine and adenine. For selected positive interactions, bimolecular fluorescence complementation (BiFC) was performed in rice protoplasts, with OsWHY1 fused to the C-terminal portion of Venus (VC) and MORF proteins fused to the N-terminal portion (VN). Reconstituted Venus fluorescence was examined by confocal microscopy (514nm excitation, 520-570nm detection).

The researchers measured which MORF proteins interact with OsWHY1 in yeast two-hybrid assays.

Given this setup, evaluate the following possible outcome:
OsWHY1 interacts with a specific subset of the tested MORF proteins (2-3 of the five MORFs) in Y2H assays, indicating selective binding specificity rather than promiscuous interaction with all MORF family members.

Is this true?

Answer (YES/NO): YES